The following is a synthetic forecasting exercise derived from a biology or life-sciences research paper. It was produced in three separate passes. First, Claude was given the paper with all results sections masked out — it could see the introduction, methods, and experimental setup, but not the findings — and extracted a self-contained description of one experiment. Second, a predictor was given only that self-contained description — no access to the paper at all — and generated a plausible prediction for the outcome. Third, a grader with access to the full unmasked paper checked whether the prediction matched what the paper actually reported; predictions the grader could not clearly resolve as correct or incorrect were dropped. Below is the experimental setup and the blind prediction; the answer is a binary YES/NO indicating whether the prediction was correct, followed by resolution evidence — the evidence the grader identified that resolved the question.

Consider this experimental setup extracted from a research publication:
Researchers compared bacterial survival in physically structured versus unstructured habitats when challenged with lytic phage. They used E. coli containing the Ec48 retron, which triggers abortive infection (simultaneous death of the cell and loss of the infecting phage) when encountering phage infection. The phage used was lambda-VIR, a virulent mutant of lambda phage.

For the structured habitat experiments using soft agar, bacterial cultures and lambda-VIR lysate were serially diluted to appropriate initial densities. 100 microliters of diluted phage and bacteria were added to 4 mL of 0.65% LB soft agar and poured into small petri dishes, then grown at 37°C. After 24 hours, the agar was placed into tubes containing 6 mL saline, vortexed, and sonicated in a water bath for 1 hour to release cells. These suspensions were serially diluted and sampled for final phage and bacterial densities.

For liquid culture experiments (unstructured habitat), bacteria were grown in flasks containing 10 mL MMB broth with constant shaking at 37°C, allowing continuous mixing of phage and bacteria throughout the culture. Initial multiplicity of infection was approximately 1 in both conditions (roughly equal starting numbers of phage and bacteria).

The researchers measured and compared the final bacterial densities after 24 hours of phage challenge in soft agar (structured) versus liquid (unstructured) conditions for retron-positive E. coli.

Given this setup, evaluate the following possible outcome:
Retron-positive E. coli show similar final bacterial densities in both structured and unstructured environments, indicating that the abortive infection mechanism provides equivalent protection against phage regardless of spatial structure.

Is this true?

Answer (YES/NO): YES